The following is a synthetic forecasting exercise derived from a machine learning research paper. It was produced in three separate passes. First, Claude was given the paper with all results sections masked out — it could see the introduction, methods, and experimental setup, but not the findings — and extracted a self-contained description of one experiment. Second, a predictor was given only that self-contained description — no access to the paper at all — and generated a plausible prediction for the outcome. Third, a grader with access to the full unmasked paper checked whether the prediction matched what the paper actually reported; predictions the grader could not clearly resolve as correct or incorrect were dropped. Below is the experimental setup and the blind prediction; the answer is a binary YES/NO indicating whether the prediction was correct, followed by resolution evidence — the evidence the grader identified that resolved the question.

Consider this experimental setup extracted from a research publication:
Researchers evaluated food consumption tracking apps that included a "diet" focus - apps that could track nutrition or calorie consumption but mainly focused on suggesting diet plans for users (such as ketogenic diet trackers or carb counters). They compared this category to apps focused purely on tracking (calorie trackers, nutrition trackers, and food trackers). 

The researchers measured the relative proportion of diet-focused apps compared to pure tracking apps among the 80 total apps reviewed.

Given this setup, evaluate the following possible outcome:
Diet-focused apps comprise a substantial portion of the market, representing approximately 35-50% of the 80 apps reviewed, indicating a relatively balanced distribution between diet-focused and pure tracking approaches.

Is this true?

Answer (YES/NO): NO